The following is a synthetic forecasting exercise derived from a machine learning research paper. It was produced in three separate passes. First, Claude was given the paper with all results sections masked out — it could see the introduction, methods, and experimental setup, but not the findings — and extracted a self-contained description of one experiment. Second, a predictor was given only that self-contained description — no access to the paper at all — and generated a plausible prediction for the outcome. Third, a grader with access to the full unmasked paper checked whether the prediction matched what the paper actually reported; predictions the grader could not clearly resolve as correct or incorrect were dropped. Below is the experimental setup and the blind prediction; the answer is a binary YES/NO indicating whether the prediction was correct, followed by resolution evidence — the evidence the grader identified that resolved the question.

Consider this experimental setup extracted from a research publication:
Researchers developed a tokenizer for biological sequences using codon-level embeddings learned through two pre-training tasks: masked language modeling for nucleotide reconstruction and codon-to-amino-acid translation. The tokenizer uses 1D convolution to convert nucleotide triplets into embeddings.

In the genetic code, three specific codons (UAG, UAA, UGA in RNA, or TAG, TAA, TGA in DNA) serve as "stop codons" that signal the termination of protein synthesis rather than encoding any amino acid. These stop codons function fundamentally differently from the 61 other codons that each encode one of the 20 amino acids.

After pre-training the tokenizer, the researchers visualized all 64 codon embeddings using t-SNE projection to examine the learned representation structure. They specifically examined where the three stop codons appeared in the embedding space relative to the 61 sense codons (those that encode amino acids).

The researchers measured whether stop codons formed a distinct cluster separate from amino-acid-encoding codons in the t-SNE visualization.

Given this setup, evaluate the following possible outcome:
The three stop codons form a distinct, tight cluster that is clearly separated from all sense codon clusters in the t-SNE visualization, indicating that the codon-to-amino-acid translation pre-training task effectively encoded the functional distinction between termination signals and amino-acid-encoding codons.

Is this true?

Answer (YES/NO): YES